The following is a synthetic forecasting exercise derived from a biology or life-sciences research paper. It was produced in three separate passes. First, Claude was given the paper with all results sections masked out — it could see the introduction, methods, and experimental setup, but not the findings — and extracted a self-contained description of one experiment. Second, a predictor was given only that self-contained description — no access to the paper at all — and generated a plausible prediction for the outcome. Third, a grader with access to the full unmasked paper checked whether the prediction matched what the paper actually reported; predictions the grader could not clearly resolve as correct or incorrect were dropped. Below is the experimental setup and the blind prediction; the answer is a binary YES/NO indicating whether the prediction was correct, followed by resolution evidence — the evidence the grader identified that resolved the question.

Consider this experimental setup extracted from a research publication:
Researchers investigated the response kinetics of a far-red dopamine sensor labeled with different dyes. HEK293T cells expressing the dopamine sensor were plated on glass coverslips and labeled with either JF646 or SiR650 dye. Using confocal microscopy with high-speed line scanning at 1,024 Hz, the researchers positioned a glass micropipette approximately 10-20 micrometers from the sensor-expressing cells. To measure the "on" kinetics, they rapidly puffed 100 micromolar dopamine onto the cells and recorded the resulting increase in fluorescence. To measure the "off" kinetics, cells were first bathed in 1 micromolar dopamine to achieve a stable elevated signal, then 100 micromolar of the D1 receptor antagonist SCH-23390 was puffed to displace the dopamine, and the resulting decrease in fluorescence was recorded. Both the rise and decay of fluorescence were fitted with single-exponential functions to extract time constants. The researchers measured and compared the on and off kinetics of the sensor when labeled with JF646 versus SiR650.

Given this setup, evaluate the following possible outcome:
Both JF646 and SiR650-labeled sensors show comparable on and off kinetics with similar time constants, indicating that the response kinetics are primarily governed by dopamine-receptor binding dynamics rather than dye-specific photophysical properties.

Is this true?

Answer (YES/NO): NO